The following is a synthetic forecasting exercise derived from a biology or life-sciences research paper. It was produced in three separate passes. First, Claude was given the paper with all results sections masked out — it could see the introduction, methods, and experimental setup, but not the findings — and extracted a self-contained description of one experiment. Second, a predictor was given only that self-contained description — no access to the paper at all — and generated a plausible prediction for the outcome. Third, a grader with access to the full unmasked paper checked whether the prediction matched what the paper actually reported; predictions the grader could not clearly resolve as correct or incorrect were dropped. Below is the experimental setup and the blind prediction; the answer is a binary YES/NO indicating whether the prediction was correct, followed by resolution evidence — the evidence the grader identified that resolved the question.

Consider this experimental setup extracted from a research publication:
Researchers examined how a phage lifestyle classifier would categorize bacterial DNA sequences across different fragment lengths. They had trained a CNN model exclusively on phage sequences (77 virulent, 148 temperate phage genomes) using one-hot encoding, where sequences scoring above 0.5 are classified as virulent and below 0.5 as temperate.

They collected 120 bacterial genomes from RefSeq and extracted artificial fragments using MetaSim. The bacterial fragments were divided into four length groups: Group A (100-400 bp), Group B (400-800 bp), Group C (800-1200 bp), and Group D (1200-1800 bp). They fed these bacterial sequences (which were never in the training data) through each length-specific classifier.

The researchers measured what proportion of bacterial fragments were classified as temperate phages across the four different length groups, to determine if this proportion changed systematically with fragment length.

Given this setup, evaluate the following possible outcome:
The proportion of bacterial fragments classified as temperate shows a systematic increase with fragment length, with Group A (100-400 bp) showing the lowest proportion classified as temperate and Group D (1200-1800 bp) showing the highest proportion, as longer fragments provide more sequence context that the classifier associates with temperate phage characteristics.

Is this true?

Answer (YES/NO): YES